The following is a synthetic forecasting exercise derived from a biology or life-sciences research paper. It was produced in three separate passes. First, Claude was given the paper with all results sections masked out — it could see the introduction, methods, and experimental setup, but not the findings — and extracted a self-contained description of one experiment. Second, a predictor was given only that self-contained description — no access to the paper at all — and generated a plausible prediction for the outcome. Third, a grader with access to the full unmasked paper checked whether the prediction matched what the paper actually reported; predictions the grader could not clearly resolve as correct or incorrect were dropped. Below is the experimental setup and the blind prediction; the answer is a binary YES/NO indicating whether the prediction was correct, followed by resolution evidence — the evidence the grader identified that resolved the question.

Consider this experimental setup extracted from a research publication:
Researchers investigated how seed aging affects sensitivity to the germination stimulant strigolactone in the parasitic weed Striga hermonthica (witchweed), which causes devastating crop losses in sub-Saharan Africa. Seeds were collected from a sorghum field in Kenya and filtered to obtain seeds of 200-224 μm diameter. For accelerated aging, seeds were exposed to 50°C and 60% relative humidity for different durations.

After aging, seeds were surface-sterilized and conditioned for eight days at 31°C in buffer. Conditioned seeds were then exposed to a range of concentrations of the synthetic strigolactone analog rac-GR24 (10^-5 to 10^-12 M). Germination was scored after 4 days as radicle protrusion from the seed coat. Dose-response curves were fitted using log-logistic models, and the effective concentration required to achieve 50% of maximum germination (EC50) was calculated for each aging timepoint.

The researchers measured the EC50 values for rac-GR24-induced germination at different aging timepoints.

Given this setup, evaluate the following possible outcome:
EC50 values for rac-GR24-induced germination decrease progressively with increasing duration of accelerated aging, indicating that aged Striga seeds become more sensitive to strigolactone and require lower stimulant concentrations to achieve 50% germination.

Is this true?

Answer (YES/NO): NO